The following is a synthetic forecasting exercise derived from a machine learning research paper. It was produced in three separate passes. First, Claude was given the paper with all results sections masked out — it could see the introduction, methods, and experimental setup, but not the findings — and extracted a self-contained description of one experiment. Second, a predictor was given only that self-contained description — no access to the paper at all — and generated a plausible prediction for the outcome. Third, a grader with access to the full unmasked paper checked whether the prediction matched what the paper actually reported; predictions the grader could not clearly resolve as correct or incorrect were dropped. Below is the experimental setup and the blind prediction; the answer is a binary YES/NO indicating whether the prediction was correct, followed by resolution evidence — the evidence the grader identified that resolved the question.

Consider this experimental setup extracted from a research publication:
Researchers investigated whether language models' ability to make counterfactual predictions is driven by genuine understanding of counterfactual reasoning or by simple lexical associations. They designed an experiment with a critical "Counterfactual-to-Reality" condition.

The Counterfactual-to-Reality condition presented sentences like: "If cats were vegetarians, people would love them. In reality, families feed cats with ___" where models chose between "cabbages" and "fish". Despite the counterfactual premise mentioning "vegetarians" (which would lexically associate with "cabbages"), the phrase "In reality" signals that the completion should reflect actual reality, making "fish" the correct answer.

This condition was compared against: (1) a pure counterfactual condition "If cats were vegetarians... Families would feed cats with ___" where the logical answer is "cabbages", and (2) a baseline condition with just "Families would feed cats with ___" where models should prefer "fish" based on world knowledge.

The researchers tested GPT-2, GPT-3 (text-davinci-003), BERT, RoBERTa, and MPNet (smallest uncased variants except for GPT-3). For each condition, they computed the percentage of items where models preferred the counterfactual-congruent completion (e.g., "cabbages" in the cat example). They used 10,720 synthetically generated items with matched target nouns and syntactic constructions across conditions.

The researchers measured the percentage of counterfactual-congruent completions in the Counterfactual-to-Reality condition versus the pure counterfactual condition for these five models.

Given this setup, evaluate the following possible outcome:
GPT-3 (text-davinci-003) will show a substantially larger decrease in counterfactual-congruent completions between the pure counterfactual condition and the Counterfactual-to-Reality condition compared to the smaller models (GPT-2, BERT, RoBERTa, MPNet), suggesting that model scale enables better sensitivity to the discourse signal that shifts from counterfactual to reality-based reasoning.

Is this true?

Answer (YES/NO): YES